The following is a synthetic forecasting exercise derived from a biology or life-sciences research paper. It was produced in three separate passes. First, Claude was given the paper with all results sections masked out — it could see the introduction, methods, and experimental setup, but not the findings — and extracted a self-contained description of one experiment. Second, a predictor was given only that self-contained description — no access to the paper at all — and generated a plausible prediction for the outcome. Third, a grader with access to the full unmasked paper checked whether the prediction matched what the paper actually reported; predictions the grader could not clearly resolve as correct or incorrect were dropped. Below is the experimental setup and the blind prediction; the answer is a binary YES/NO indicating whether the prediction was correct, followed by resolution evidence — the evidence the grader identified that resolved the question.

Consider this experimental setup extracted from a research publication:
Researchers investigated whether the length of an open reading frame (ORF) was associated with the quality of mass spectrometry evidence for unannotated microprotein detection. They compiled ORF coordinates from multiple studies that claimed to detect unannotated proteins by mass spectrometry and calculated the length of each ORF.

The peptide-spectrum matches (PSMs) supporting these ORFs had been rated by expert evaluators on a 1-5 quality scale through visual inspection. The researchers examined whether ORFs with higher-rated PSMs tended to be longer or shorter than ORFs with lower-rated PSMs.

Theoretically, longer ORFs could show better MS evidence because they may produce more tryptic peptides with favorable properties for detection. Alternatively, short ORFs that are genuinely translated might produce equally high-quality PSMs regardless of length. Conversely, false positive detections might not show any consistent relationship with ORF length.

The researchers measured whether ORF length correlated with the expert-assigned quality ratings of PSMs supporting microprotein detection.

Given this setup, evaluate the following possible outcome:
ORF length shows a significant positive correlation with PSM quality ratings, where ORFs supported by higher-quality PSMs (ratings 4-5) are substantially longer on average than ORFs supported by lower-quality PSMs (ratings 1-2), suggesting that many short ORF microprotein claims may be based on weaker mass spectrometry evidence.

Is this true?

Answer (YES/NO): NO